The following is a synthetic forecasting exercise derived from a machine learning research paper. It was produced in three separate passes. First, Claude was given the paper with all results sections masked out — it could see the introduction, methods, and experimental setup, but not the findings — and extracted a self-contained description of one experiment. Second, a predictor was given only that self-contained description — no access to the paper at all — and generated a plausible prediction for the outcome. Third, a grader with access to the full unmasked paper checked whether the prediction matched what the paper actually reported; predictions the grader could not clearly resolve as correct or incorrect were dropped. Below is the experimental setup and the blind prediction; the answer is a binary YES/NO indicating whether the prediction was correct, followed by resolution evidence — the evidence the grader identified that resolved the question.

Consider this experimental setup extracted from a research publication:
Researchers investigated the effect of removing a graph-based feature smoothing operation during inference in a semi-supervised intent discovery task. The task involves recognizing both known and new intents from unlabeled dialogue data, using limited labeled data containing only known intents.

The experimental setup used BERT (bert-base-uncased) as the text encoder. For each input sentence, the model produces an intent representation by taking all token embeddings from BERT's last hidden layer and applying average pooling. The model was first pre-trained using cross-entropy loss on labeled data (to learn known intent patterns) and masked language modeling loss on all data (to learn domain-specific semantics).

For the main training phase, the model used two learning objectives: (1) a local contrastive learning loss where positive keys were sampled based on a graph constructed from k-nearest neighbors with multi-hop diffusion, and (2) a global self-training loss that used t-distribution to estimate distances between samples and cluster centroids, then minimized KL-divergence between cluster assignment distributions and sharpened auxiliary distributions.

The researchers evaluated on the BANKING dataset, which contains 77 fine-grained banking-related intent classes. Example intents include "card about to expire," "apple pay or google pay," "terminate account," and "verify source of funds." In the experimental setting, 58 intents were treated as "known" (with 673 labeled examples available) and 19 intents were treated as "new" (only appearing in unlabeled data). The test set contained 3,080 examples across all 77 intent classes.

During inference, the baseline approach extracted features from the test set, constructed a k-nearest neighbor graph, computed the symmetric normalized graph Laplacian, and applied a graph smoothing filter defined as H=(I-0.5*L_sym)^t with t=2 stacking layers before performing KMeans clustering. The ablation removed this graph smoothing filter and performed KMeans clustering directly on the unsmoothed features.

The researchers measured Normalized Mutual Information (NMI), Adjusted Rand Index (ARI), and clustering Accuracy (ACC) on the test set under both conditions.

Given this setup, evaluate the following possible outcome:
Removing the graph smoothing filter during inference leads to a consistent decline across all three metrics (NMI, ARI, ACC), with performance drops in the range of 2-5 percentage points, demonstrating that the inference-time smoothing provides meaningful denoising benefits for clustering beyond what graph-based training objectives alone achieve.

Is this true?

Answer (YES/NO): NO